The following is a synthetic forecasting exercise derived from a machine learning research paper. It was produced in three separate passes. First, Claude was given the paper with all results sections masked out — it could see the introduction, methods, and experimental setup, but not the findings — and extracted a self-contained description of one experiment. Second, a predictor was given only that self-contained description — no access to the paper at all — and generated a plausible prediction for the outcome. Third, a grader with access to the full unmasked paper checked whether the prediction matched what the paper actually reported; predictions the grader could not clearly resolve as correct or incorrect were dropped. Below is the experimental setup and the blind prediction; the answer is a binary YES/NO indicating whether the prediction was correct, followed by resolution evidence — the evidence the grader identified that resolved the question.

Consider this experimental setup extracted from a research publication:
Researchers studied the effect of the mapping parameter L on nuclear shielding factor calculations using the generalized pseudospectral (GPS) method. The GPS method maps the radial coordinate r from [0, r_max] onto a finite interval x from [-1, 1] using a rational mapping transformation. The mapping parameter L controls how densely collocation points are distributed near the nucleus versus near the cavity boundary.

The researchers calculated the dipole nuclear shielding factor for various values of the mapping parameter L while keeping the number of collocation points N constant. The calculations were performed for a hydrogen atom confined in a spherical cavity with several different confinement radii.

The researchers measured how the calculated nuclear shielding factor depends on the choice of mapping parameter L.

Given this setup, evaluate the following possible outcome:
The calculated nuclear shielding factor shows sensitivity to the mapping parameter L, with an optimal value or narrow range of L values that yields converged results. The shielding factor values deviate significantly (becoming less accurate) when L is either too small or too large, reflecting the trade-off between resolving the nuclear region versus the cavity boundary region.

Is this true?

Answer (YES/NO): NO